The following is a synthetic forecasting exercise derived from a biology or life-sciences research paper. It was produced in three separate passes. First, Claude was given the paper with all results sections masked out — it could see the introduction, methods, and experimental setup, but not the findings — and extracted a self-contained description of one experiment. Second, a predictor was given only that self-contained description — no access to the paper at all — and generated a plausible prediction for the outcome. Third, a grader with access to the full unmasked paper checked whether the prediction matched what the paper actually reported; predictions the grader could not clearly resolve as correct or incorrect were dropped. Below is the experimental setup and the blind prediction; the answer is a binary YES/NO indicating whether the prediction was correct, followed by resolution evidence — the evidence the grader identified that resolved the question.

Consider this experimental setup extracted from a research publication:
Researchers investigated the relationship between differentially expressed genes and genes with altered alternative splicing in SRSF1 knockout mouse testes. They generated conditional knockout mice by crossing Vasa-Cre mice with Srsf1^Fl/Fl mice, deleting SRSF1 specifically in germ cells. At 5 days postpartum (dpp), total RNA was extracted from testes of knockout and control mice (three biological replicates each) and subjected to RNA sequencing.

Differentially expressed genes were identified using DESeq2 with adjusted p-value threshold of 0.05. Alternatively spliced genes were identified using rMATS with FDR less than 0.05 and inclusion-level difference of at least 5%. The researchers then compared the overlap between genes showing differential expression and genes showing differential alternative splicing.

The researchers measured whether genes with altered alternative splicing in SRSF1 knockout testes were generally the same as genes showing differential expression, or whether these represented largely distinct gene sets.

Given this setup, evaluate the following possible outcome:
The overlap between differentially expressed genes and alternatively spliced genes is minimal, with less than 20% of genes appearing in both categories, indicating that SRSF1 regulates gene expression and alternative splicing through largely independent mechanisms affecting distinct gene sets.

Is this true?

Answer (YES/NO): NO